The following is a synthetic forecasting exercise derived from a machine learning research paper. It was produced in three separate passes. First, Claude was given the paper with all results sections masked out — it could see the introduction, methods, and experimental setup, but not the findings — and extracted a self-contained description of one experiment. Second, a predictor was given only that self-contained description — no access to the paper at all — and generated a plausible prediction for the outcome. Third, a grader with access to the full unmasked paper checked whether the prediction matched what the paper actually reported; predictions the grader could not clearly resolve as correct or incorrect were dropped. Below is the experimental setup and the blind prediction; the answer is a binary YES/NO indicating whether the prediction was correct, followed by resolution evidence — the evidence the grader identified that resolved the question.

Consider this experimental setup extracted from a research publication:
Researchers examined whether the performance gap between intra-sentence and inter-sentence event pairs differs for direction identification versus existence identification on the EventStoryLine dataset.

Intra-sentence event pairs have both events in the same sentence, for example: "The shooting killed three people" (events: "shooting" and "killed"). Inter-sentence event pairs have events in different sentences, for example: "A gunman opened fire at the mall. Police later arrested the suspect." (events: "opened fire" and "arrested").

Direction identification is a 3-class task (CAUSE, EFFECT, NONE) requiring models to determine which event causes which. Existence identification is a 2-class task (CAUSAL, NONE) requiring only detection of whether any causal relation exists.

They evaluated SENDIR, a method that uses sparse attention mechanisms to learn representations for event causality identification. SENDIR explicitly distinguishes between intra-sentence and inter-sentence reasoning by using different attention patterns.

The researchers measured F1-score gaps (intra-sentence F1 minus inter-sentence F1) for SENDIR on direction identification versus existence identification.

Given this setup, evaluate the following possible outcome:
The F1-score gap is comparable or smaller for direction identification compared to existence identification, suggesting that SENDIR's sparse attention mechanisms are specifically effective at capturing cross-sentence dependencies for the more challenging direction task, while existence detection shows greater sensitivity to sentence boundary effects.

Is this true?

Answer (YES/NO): NO